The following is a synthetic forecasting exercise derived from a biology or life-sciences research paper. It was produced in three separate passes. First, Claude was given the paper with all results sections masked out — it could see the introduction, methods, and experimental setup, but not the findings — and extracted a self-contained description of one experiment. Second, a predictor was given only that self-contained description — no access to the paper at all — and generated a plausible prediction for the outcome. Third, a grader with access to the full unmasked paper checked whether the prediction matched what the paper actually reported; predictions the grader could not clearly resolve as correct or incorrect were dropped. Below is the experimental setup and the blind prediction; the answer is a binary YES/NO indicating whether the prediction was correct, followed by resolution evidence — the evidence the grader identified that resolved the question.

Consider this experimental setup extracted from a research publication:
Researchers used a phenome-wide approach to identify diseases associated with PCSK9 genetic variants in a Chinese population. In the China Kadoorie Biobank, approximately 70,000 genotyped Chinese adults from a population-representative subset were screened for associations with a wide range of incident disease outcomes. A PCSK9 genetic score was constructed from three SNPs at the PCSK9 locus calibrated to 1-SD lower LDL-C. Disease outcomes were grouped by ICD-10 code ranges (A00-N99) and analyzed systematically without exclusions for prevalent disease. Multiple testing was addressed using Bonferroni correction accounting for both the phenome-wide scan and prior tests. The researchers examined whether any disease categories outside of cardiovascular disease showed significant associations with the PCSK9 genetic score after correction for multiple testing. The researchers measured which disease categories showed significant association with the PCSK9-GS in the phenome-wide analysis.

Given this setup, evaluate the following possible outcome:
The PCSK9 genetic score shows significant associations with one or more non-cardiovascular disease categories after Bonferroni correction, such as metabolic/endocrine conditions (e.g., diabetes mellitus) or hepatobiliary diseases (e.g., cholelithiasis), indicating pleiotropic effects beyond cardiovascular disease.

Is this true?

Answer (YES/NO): NO